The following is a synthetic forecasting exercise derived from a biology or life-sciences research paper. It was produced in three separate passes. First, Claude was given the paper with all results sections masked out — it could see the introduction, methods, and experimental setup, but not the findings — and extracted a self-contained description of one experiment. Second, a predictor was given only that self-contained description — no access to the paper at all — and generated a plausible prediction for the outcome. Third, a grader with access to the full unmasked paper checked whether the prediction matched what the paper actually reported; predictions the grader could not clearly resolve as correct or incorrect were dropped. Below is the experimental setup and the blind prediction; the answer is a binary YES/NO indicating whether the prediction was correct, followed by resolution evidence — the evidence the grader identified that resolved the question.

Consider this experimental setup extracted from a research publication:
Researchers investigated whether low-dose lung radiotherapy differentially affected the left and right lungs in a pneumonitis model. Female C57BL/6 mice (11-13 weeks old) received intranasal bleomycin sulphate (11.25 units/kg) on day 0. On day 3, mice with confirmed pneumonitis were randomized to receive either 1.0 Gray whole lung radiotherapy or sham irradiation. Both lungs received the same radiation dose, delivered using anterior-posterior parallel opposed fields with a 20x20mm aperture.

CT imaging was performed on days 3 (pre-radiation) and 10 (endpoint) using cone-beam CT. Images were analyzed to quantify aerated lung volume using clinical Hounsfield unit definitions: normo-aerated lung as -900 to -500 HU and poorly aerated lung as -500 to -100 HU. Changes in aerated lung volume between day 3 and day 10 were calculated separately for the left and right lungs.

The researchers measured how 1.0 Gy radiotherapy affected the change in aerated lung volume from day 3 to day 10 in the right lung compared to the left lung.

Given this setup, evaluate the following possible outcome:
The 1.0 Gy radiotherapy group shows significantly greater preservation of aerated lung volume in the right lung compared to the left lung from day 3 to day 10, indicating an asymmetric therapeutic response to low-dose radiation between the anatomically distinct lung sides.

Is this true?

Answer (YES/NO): YES